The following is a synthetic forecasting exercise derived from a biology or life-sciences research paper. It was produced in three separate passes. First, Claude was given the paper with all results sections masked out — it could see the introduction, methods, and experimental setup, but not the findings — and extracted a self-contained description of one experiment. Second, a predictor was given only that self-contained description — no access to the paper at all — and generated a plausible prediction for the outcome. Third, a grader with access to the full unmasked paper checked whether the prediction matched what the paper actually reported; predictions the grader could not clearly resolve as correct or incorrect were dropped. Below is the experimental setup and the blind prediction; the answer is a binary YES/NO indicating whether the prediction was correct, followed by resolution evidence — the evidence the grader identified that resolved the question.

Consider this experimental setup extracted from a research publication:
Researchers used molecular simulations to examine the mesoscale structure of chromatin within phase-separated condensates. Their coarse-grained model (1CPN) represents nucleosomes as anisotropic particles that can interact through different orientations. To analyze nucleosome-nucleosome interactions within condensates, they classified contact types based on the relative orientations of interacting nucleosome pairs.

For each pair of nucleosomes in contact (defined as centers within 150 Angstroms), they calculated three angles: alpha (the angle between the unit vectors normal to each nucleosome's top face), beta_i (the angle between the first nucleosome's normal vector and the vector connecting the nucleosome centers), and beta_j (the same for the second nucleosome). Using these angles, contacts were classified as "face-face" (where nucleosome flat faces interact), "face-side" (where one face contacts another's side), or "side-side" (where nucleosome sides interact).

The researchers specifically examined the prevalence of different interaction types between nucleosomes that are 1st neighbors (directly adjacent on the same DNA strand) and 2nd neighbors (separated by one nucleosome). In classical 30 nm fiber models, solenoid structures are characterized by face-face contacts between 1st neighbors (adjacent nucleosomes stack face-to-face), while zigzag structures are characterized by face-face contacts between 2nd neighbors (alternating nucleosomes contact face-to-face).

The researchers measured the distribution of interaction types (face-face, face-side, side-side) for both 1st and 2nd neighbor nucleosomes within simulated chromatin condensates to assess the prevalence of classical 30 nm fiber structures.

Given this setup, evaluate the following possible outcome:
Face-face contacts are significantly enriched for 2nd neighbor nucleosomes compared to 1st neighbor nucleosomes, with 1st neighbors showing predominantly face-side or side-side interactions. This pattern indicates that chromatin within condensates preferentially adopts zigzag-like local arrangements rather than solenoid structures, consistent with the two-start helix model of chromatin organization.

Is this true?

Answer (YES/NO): NO